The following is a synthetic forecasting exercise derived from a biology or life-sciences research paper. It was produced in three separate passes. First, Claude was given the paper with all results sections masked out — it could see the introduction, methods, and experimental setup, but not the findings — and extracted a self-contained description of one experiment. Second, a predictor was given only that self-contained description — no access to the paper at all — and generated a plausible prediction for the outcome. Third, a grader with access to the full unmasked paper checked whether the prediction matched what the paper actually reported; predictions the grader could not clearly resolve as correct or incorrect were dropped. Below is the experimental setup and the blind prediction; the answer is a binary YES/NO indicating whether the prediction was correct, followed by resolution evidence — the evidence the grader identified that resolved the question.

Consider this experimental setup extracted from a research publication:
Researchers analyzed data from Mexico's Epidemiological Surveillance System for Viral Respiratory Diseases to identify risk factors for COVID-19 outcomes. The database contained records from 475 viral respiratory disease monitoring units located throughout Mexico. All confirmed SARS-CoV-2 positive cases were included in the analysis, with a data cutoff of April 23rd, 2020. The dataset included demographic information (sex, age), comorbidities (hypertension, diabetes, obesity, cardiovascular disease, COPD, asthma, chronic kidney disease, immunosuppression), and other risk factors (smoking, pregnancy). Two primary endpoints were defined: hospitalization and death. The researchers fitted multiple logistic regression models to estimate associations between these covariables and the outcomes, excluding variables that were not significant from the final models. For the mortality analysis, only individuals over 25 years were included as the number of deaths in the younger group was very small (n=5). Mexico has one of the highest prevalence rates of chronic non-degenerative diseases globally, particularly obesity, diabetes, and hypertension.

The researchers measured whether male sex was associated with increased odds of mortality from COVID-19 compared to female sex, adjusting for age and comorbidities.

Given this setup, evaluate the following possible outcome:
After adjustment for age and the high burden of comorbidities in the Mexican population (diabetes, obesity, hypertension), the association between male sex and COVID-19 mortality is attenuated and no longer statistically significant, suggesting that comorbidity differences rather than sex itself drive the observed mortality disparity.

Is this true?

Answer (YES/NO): NO